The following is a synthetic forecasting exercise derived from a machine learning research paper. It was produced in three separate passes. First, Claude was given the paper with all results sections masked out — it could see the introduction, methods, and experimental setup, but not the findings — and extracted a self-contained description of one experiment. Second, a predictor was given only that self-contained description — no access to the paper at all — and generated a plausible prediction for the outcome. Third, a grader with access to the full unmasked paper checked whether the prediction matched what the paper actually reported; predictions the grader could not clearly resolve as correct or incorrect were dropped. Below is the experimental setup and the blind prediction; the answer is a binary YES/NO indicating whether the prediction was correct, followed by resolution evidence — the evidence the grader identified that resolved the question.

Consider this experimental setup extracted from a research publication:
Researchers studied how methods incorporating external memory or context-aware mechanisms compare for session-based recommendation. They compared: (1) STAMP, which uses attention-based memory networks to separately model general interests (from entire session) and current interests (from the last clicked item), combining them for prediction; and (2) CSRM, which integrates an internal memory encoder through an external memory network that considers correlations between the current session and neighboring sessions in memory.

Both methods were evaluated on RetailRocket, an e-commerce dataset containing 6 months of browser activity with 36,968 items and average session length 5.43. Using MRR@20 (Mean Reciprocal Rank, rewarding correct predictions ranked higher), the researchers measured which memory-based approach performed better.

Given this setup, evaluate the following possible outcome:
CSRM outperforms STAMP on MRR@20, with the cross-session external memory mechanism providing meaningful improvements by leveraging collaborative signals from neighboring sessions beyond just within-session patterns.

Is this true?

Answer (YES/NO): YES